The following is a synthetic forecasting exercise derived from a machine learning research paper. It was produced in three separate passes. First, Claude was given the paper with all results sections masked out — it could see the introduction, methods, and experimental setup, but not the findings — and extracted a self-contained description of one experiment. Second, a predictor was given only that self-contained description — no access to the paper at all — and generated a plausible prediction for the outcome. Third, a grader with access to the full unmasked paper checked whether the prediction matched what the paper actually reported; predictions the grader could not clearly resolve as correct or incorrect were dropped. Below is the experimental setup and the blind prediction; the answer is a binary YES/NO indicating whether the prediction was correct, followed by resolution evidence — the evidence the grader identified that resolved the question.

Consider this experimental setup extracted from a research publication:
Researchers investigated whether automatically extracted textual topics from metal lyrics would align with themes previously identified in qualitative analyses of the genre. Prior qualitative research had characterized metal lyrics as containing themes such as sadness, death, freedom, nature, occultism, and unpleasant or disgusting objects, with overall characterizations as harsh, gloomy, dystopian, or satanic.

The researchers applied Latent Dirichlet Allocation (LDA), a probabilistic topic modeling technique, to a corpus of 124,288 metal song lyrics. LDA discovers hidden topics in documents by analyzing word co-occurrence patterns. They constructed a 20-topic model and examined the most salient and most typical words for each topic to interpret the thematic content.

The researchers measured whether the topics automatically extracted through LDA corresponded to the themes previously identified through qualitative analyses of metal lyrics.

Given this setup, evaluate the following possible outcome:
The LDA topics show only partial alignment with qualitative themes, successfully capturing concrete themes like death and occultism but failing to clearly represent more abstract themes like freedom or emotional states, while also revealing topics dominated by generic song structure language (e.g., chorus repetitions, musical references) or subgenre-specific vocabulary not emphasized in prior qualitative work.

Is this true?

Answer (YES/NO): NO